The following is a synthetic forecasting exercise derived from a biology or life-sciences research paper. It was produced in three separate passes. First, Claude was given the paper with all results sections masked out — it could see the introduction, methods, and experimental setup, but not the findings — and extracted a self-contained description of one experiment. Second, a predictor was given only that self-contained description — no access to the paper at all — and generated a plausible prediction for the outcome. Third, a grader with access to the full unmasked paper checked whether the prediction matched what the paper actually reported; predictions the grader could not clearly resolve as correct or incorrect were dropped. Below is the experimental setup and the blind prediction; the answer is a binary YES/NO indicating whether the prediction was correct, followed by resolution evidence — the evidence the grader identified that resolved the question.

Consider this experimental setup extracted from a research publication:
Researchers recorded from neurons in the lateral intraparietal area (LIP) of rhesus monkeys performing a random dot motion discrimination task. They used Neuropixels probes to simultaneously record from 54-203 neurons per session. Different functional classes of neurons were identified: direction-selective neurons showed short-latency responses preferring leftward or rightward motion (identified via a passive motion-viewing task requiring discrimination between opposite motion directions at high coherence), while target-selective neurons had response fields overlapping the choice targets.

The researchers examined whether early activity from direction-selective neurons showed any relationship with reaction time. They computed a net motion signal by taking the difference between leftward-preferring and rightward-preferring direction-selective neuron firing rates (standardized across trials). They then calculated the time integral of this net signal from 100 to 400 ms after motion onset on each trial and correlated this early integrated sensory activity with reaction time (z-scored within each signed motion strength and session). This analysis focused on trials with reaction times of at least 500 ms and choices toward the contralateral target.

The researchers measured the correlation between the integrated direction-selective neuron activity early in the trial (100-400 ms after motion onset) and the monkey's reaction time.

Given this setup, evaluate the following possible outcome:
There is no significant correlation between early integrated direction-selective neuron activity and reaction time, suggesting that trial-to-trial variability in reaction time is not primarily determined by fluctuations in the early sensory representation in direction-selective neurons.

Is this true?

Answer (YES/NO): NO